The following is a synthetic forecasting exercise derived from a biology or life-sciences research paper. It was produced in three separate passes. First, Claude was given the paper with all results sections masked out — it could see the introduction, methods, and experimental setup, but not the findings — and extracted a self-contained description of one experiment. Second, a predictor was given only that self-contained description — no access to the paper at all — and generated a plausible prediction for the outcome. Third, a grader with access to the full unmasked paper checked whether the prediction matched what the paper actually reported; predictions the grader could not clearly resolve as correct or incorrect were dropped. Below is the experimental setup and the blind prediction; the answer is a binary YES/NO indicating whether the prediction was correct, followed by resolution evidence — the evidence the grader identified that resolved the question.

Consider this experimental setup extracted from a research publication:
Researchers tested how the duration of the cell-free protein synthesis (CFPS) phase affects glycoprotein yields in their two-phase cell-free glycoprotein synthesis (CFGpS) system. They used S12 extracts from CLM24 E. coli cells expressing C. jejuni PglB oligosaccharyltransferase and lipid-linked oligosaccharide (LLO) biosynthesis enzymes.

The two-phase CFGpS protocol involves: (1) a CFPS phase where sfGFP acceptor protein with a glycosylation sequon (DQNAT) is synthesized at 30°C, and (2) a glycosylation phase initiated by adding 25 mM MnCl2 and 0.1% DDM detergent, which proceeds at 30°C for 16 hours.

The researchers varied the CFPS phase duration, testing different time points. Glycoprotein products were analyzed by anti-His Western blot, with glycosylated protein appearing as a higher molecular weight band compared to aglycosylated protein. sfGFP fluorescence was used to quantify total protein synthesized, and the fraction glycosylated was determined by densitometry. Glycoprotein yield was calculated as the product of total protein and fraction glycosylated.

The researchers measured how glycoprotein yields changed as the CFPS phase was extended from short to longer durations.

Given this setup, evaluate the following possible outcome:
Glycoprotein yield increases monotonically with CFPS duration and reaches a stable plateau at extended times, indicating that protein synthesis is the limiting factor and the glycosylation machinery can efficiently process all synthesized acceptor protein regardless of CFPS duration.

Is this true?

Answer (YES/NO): NO